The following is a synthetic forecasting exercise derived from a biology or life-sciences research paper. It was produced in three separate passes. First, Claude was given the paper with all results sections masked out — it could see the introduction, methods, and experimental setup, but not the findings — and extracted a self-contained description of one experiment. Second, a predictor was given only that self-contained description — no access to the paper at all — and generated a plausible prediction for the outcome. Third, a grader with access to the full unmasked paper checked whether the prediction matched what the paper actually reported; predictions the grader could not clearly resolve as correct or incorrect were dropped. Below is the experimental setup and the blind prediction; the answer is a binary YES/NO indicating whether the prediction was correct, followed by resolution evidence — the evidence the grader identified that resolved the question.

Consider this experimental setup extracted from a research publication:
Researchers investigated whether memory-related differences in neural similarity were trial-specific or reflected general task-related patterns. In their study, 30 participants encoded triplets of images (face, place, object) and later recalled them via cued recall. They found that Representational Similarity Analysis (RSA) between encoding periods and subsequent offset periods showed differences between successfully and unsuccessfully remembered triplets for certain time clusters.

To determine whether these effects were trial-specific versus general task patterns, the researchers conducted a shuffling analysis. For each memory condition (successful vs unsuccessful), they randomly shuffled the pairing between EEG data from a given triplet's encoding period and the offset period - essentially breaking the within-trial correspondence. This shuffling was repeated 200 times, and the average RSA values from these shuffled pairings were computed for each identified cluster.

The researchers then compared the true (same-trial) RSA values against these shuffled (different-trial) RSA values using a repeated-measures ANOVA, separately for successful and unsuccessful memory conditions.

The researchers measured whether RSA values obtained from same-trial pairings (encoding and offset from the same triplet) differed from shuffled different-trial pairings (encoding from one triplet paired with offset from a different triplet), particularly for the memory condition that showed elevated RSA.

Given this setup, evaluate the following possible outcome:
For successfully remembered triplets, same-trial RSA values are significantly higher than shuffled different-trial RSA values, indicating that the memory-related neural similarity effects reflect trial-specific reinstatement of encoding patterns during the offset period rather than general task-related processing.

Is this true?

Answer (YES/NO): YES